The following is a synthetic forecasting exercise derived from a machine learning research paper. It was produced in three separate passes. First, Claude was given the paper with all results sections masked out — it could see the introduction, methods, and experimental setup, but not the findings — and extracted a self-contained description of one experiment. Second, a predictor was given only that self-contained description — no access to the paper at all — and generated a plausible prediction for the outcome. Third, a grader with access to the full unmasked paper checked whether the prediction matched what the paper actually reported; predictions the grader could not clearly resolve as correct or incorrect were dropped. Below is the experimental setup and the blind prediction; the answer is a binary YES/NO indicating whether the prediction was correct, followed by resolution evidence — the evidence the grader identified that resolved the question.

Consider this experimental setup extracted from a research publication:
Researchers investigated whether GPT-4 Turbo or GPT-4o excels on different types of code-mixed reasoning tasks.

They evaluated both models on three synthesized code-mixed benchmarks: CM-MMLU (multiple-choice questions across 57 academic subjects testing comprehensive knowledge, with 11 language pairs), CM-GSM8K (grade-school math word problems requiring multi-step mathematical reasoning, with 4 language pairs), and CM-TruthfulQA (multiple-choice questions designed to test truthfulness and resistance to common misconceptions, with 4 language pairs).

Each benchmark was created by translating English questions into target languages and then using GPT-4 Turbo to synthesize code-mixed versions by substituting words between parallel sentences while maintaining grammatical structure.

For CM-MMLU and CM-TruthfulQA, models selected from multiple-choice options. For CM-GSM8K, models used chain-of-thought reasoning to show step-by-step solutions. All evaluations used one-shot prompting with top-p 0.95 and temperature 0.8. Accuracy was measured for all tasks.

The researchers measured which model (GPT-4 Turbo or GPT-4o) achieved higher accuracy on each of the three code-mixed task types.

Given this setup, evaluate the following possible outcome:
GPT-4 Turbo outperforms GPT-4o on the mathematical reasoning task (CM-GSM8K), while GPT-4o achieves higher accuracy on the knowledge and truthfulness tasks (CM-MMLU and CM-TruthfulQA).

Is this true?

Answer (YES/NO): NO